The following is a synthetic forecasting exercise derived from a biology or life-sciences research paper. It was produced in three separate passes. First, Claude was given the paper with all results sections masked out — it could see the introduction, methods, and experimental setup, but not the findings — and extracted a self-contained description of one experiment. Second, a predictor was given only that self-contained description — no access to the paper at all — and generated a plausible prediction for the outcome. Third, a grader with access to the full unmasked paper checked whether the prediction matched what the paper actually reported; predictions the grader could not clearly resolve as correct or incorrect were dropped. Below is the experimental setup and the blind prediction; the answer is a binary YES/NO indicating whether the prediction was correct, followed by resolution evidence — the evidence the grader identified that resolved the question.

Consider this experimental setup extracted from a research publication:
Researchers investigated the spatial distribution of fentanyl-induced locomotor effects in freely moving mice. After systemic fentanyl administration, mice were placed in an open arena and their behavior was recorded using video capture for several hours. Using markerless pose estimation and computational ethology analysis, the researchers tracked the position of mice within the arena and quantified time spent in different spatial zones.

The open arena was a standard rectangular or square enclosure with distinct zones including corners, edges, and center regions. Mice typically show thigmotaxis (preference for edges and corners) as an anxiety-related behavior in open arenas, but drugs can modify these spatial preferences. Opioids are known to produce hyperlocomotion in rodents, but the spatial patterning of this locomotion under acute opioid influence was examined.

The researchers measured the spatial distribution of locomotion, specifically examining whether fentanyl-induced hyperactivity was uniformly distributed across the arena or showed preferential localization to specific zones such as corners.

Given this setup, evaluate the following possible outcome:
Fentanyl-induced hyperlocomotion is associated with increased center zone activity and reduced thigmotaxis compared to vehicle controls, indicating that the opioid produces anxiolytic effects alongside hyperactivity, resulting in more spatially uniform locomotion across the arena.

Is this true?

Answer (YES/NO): NO